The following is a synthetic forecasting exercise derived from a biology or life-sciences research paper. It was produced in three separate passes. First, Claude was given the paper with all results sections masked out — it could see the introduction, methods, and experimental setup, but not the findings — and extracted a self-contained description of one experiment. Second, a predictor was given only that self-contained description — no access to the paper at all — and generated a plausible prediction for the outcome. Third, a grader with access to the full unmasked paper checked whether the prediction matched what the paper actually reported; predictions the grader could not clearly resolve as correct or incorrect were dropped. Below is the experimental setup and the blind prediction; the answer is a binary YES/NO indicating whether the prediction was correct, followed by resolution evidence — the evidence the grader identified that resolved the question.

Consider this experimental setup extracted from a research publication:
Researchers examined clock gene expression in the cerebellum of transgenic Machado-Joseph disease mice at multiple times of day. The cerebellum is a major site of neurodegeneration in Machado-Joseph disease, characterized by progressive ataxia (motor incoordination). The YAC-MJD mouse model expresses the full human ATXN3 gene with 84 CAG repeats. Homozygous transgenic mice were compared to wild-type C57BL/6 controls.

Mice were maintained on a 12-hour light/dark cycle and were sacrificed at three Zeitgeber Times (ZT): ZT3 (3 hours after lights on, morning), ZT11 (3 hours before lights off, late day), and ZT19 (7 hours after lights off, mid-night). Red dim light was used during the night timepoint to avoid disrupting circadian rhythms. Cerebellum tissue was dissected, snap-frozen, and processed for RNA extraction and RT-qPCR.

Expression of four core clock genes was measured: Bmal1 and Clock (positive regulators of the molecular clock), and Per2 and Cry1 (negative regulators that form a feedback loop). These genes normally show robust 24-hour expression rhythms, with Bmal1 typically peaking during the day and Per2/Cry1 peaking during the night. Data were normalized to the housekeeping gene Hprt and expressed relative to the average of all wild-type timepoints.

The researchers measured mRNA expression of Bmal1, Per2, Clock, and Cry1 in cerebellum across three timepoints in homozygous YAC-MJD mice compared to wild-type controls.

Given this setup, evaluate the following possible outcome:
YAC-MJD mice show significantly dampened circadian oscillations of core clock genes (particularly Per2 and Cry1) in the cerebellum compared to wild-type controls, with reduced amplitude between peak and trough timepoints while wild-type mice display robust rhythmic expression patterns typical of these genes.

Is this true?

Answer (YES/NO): NO